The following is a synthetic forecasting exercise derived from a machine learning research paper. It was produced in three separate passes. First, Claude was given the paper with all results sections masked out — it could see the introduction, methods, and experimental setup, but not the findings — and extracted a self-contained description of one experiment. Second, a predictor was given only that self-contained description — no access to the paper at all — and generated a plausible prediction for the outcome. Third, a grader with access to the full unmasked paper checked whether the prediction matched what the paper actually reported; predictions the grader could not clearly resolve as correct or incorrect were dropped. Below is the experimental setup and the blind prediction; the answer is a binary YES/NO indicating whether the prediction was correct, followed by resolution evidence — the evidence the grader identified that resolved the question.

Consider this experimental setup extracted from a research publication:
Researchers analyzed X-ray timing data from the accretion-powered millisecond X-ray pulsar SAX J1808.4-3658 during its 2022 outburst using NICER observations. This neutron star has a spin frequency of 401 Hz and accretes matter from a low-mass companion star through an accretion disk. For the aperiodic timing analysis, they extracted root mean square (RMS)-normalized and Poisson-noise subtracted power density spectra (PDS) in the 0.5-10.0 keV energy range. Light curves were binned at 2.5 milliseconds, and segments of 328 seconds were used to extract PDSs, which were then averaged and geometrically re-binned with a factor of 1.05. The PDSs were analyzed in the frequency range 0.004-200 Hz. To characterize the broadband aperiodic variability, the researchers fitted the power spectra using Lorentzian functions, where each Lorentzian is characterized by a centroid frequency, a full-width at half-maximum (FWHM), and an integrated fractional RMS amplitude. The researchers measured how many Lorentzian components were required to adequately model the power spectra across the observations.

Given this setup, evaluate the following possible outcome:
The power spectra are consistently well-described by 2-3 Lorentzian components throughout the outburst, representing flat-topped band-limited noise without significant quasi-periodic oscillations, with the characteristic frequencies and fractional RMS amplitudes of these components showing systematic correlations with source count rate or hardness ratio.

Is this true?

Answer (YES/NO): NO